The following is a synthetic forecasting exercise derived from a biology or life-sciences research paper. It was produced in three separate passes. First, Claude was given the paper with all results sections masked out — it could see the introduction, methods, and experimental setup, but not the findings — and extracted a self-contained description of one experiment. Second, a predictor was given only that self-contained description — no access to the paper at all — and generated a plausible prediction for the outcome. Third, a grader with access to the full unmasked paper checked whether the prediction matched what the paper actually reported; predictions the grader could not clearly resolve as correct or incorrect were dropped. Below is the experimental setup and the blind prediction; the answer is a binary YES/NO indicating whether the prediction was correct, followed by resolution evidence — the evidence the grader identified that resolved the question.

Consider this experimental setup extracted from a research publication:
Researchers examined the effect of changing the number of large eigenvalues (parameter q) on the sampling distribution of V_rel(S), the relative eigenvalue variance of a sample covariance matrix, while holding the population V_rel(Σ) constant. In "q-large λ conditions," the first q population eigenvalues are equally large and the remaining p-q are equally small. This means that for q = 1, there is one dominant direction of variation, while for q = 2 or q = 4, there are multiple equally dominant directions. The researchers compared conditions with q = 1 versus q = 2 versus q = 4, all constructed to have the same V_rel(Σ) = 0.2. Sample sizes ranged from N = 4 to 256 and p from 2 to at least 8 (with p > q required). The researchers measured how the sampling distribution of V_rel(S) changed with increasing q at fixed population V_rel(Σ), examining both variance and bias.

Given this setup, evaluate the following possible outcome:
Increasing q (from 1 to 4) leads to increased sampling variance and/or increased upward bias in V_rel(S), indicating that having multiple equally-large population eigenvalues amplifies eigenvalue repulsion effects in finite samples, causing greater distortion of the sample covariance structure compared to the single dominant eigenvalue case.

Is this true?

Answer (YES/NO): NO